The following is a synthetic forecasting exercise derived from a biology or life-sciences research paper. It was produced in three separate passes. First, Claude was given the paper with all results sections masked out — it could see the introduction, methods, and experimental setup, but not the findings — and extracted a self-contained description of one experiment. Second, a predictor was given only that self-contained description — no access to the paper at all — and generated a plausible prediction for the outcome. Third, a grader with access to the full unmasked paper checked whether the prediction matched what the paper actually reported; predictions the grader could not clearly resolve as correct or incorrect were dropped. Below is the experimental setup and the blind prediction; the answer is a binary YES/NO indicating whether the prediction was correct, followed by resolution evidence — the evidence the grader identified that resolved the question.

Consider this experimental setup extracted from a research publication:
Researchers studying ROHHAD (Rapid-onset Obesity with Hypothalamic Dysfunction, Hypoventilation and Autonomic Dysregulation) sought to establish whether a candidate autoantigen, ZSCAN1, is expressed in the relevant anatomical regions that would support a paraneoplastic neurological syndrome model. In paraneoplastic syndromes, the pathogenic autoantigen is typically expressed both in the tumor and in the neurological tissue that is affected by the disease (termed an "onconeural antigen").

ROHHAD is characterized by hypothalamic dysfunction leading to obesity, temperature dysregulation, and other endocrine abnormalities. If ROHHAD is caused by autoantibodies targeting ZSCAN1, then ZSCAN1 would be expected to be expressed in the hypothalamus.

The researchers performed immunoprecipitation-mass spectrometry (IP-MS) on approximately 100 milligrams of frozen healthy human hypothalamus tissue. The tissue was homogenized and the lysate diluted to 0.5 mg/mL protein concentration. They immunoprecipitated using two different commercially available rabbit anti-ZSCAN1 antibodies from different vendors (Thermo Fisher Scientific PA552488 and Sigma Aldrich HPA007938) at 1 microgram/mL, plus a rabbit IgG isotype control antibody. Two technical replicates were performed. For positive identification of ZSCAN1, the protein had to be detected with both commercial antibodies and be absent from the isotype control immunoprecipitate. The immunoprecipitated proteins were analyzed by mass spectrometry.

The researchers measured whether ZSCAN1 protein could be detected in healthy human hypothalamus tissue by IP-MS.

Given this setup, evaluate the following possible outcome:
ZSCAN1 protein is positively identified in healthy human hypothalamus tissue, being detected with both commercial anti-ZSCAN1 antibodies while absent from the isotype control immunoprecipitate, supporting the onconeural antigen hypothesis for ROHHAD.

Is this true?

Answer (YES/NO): YES